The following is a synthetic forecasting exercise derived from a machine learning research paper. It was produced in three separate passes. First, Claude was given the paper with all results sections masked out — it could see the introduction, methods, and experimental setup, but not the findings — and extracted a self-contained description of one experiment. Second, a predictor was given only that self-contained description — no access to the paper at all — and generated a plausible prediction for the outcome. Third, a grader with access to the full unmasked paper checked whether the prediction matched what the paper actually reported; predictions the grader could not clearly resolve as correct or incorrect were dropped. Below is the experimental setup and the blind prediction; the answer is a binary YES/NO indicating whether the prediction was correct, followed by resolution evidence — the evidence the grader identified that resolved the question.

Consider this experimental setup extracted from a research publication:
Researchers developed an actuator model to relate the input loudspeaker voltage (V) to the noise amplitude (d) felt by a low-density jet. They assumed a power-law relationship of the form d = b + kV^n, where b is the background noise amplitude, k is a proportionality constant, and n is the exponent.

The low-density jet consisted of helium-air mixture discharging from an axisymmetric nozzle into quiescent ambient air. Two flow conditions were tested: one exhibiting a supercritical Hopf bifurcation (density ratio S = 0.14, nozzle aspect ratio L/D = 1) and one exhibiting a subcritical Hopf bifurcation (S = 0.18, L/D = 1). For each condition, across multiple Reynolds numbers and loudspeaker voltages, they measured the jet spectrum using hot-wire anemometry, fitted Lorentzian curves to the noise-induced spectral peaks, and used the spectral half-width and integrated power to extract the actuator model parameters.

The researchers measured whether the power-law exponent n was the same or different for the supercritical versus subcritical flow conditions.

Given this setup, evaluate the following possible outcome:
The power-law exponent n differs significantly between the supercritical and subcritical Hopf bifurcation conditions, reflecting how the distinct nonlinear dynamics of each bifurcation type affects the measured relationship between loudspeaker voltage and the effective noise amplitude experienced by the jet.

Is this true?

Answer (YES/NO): NO